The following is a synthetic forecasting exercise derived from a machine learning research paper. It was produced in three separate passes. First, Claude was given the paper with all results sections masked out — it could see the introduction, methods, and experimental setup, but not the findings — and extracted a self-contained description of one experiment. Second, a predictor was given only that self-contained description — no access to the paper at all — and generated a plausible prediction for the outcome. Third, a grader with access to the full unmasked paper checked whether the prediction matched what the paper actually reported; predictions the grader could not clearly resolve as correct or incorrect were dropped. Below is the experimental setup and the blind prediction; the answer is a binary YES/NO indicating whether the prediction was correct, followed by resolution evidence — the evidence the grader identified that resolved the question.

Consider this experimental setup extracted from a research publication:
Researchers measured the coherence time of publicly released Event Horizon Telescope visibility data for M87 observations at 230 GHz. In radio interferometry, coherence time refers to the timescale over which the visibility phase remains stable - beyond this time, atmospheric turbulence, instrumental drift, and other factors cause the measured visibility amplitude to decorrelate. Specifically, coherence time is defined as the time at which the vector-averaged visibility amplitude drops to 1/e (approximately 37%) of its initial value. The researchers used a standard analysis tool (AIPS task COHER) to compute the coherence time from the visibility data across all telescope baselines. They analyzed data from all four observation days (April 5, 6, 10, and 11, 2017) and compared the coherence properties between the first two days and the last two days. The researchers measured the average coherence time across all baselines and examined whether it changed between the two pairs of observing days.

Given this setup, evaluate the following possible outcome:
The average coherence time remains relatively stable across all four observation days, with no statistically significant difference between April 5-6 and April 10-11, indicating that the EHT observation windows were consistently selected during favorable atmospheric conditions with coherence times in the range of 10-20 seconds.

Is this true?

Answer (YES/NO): NO